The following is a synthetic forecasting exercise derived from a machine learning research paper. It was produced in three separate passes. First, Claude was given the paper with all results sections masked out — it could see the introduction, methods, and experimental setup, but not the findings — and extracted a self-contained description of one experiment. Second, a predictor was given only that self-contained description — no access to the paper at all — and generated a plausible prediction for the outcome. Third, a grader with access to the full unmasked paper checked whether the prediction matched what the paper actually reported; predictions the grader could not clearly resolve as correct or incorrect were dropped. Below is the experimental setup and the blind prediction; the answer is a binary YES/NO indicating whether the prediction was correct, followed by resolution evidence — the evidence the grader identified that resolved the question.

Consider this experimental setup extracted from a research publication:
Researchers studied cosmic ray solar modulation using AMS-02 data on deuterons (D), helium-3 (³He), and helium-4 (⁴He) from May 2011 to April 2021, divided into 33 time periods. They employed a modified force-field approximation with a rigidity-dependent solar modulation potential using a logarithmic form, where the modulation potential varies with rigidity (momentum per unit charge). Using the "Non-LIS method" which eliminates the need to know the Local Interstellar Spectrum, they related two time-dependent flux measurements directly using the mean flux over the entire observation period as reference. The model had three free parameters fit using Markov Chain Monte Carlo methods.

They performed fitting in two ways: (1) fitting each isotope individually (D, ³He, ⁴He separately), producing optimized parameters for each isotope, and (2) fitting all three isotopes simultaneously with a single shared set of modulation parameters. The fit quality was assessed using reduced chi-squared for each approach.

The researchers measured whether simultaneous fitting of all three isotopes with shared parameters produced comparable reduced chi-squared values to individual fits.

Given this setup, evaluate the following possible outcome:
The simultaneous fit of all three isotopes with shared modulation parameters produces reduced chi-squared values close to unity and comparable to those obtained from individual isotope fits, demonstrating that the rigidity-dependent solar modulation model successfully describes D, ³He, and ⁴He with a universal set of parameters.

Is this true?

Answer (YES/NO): YES